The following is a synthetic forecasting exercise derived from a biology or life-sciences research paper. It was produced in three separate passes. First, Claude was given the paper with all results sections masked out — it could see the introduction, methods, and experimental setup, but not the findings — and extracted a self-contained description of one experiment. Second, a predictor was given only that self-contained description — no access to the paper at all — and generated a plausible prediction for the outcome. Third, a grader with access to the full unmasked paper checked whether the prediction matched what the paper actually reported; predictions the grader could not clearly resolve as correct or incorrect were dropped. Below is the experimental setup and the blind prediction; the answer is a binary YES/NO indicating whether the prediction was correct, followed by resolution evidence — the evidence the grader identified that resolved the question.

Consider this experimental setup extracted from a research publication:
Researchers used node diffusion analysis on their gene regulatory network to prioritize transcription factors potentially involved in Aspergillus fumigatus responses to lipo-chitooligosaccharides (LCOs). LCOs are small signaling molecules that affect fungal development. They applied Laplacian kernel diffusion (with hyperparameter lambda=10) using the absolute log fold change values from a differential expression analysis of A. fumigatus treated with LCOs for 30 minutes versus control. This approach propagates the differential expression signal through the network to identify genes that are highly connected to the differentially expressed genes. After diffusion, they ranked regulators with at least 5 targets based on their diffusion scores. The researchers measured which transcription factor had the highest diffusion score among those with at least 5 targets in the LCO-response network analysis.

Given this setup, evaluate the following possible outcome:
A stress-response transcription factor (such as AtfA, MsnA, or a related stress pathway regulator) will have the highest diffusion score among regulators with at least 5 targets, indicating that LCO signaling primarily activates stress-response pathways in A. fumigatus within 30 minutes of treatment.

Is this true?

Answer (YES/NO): YES